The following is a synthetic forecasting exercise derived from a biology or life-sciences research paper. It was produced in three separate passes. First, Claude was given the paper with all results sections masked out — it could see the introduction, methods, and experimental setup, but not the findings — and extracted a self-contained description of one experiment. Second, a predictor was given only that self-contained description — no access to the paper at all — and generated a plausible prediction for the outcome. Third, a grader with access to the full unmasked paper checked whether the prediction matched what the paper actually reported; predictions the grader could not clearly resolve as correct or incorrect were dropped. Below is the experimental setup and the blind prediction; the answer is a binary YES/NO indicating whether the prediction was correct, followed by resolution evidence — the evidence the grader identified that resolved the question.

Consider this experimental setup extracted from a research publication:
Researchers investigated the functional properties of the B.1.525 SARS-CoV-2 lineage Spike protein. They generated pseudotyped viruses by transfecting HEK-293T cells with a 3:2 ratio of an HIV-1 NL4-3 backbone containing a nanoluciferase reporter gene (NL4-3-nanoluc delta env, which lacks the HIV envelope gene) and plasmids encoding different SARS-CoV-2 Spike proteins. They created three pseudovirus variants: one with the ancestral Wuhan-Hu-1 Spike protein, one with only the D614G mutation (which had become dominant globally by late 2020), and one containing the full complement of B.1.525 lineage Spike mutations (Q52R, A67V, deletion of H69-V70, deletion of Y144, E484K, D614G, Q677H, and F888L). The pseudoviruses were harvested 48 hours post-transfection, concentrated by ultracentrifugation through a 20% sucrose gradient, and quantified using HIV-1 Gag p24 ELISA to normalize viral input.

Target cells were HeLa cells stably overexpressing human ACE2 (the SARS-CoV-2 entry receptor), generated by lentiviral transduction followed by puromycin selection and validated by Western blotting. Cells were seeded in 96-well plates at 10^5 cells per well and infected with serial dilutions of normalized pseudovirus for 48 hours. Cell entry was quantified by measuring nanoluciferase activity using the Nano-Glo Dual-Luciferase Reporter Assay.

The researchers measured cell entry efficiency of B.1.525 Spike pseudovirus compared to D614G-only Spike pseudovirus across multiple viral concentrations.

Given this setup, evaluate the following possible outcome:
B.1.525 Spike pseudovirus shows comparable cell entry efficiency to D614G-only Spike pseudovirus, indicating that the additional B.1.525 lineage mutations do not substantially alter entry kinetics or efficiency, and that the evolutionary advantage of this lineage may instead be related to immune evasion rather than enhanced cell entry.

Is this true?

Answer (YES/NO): NO